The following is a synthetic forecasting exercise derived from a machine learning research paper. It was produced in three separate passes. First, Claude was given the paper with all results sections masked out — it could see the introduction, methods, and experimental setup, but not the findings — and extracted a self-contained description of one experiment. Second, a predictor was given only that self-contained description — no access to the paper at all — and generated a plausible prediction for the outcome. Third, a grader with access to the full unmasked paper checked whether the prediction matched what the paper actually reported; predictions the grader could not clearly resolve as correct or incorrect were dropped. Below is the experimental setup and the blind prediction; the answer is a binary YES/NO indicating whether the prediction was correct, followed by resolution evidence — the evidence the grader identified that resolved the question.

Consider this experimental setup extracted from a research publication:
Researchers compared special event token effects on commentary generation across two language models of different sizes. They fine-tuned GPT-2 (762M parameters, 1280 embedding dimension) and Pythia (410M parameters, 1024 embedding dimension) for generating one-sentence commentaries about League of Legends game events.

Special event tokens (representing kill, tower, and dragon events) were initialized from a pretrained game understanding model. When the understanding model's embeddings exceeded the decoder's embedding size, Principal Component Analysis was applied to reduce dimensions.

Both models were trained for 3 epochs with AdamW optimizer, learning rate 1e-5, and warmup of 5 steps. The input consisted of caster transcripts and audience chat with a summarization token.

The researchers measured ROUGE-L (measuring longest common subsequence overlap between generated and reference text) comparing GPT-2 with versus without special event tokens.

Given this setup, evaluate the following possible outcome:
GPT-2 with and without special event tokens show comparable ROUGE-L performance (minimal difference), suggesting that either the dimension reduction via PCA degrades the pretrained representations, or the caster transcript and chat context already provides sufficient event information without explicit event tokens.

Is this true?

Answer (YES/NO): NO